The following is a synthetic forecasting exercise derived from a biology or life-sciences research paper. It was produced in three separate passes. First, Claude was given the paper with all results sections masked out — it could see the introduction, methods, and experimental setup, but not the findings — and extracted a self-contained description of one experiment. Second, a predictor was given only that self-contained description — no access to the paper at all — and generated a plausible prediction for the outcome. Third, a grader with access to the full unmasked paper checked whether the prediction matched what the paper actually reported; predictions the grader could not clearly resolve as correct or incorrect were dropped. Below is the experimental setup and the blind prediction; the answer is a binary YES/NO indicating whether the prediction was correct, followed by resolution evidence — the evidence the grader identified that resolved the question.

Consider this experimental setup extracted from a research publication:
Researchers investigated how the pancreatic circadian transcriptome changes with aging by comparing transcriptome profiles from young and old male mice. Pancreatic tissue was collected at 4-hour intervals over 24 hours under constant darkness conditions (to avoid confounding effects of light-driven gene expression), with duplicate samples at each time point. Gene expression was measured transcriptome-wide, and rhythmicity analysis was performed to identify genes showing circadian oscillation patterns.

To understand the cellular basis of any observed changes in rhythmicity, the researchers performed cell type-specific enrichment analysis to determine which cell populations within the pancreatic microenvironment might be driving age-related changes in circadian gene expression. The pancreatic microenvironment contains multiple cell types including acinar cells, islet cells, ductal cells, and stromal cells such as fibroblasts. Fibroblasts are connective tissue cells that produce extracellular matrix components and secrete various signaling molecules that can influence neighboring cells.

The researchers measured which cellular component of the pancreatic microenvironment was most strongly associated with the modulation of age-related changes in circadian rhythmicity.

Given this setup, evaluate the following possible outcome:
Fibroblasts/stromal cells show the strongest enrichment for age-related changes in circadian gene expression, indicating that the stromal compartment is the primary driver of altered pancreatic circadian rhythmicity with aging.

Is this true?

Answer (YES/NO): YES